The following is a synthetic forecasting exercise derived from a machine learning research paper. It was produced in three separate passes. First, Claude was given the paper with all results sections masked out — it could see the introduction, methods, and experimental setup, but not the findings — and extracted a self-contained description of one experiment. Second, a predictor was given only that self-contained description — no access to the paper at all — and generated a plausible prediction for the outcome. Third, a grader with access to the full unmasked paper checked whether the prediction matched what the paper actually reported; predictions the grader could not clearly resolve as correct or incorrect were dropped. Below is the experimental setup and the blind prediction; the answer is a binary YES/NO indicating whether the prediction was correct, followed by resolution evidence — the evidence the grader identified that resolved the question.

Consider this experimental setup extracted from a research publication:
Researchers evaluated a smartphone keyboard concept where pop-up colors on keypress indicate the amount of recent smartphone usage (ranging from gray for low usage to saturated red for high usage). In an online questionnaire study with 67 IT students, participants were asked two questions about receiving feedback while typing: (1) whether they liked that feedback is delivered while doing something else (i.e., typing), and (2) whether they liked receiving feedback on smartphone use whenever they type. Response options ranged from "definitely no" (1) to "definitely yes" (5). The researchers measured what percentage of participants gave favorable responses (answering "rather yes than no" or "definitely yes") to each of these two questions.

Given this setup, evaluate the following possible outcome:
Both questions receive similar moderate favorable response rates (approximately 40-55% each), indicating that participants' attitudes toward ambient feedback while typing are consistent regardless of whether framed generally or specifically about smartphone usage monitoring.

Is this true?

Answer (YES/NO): NO